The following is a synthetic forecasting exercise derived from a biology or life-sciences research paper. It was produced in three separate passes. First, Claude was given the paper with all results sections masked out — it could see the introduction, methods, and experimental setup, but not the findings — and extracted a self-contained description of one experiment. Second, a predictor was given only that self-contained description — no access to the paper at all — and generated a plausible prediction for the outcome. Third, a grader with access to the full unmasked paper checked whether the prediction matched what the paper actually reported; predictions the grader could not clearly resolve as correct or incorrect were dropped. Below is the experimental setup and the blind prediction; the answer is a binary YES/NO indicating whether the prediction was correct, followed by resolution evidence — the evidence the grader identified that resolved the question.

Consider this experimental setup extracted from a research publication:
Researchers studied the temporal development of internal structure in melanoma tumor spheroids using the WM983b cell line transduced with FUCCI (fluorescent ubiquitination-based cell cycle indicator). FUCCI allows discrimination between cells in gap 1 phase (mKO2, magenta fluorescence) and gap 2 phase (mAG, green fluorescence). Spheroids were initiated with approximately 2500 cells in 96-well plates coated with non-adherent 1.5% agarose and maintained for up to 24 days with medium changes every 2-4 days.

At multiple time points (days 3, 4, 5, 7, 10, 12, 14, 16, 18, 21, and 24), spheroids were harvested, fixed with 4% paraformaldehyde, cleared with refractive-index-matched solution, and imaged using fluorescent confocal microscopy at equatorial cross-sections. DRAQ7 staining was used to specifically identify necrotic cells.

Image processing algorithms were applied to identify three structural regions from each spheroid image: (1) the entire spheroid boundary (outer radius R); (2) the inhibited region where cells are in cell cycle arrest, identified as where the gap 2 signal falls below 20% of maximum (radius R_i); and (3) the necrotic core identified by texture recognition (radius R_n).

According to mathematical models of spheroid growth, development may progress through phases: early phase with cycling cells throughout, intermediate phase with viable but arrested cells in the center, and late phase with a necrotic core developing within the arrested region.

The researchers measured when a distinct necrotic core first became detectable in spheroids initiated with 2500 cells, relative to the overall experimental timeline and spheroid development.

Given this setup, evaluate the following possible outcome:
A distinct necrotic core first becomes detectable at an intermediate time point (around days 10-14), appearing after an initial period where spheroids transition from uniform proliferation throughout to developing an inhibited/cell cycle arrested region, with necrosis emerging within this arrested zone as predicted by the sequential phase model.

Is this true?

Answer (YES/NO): YES